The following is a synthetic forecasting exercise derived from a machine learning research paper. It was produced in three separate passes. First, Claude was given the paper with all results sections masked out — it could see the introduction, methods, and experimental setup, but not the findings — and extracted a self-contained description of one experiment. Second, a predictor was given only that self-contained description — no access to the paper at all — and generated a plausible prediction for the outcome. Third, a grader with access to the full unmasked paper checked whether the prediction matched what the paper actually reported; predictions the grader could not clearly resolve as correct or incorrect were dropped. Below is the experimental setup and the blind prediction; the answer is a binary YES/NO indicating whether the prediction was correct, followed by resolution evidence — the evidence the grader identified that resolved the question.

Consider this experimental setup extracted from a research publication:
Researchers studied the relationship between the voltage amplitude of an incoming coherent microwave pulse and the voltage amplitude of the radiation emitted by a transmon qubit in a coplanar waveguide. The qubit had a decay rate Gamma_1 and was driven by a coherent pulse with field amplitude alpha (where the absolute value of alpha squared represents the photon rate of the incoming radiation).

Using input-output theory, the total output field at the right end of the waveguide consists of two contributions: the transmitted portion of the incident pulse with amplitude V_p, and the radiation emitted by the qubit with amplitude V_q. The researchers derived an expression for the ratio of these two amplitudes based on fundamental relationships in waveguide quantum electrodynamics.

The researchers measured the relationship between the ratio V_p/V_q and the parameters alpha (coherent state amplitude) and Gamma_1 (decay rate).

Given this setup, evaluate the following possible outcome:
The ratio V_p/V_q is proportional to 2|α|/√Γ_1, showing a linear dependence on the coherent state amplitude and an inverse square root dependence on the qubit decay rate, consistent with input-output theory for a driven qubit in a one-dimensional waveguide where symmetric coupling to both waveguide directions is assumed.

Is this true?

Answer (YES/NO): NO